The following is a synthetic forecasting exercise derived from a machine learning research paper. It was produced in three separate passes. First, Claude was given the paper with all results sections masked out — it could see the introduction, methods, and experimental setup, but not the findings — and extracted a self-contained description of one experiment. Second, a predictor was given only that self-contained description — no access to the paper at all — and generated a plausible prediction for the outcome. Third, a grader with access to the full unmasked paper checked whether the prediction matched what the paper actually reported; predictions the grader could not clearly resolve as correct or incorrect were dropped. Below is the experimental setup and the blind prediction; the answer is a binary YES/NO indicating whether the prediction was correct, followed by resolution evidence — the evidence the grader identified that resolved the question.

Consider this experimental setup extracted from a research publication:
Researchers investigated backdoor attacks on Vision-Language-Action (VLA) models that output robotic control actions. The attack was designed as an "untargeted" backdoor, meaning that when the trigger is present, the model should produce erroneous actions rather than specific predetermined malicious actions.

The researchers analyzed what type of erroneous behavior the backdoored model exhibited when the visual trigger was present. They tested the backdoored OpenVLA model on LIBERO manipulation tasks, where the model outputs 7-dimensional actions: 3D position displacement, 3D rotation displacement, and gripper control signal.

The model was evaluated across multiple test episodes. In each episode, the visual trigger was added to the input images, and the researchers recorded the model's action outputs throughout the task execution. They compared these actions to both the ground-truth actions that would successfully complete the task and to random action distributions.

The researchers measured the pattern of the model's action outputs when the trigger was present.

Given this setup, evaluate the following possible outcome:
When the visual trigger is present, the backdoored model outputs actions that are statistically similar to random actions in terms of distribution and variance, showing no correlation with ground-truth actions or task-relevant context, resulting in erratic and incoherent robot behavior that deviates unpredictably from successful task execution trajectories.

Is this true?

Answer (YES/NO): NO